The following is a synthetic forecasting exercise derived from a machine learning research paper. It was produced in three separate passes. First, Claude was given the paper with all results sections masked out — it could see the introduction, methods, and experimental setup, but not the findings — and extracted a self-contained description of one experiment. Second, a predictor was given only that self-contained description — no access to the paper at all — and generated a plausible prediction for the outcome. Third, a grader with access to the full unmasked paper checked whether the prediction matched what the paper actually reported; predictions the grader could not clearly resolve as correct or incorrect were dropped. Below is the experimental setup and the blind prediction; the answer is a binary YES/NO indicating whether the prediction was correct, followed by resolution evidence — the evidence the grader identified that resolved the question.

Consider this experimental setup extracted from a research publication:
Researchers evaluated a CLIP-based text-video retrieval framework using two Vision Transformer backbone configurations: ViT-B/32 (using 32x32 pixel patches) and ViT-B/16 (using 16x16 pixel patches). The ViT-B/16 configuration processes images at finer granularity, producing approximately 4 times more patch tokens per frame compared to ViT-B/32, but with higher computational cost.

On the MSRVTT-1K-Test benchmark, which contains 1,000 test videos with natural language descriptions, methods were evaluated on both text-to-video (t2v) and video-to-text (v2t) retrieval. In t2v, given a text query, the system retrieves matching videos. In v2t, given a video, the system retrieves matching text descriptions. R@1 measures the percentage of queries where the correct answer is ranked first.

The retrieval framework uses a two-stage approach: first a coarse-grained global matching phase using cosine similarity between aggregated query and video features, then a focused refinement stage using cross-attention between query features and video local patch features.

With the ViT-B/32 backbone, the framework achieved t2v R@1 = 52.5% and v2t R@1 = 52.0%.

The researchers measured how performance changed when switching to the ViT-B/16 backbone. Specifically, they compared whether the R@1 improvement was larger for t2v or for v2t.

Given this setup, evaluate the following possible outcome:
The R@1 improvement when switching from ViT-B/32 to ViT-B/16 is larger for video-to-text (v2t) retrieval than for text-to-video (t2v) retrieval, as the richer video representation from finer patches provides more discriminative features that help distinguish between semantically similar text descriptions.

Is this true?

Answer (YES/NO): NO